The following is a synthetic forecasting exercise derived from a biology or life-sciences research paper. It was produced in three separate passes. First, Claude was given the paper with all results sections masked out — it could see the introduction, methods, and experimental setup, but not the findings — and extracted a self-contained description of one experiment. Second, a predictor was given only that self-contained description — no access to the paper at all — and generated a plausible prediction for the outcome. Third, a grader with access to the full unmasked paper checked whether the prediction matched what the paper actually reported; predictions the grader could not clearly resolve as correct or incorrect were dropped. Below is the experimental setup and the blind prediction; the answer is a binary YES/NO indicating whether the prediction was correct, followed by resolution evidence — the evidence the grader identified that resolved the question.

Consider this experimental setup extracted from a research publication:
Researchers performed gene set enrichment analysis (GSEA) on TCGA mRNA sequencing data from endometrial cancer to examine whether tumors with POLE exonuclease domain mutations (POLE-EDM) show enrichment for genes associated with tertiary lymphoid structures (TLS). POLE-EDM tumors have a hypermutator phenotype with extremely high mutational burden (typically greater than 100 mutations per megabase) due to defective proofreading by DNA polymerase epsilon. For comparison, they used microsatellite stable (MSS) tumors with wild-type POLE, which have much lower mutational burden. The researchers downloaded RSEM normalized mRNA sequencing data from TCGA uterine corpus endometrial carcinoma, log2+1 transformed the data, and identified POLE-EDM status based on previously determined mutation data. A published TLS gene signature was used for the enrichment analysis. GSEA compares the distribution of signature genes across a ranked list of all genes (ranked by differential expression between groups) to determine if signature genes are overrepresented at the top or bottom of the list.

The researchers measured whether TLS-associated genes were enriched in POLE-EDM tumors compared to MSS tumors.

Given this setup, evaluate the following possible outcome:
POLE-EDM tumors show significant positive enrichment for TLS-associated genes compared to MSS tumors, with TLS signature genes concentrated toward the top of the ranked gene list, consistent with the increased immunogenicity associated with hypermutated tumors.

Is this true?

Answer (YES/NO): YES